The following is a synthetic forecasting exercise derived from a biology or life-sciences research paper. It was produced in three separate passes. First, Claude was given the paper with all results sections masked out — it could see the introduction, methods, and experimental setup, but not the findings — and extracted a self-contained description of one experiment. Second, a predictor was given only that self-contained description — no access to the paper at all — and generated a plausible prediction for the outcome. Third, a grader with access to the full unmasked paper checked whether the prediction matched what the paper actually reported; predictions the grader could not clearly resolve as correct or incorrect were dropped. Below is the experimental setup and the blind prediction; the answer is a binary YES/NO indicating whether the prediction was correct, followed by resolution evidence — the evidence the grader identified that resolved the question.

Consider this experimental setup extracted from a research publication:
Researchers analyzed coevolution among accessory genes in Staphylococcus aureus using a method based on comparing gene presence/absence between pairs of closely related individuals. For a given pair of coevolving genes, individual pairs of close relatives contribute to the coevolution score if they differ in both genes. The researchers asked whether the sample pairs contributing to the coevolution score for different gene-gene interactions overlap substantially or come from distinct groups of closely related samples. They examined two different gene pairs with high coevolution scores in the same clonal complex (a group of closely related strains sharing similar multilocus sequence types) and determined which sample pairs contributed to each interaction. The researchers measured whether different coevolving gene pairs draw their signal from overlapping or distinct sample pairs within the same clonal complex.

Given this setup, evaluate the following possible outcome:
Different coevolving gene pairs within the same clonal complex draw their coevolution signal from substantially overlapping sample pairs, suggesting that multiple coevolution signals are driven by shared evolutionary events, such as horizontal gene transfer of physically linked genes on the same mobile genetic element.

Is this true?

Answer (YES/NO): NO